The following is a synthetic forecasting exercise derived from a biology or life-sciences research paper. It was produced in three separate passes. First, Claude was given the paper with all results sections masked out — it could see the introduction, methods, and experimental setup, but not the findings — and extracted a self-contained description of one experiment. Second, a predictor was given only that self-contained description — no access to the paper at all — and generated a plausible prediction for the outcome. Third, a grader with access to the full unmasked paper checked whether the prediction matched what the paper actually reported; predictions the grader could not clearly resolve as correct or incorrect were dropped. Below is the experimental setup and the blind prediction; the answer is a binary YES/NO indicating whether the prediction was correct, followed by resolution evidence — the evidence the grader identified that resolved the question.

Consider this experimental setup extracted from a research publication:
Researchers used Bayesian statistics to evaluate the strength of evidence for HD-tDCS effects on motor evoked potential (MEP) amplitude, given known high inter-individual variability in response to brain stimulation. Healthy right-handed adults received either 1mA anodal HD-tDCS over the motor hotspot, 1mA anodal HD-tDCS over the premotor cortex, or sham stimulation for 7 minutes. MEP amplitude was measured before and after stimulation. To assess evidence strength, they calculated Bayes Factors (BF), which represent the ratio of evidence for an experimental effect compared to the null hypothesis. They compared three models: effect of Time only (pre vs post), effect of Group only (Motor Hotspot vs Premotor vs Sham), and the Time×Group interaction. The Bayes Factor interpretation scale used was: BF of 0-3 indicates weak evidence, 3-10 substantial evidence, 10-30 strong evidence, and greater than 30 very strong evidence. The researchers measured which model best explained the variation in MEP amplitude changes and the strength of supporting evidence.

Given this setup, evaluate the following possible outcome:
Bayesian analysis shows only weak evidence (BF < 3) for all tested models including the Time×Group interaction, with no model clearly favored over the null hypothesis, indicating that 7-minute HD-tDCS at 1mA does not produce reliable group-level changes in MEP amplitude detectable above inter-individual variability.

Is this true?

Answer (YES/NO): NO